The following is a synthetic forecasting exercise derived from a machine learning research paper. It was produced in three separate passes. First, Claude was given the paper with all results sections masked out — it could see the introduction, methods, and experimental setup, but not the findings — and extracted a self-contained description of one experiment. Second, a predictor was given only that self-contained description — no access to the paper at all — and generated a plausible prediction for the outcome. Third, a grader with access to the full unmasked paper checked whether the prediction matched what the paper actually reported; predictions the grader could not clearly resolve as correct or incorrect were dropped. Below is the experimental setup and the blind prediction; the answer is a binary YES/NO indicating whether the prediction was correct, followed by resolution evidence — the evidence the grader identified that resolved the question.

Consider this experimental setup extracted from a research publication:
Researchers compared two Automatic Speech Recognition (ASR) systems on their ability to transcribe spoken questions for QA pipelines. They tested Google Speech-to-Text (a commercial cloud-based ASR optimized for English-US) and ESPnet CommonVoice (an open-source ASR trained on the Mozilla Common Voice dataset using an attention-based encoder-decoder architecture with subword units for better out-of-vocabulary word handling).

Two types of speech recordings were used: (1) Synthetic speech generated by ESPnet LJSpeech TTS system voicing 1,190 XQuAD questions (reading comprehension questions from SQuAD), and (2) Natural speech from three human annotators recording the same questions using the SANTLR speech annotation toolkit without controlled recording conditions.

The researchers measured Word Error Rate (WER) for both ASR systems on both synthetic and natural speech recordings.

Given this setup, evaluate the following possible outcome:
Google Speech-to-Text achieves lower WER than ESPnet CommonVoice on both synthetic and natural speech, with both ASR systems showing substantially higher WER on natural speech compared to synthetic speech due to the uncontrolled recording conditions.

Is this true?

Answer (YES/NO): YES